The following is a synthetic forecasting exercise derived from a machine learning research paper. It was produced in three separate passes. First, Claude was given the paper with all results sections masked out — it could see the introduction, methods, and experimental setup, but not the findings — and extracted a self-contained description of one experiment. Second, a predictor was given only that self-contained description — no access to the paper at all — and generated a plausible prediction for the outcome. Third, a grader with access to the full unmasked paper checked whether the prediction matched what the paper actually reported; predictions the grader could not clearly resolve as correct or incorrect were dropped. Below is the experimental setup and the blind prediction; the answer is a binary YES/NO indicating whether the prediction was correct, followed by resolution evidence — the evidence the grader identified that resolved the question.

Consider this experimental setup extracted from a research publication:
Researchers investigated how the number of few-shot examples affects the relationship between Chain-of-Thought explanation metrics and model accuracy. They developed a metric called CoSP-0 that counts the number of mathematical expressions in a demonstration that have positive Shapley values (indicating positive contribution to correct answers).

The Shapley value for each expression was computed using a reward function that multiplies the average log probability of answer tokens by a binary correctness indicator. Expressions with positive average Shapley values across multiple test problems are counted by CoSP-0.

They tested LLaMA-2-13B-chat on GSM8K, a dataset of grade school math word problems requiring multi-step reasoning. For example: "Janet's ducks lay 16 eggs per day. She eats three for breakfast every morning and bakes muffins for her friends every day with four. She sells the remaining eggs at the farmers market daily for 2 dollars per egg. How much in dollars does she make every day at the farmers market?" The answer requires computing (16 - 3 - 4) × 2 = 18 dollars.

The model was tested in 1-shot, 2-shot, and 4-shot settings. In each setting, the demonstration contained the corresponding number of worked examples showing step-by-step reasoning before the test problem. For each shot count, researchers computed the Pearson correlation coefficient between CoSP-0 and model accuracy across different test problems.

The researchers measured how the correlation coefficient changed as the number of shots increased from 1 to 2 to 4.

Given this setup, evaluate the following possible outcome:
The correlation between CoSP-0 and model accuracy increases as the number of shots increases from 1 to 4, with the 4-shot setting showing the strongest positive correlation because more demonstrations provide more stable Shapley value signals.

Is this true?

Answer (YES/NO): NO